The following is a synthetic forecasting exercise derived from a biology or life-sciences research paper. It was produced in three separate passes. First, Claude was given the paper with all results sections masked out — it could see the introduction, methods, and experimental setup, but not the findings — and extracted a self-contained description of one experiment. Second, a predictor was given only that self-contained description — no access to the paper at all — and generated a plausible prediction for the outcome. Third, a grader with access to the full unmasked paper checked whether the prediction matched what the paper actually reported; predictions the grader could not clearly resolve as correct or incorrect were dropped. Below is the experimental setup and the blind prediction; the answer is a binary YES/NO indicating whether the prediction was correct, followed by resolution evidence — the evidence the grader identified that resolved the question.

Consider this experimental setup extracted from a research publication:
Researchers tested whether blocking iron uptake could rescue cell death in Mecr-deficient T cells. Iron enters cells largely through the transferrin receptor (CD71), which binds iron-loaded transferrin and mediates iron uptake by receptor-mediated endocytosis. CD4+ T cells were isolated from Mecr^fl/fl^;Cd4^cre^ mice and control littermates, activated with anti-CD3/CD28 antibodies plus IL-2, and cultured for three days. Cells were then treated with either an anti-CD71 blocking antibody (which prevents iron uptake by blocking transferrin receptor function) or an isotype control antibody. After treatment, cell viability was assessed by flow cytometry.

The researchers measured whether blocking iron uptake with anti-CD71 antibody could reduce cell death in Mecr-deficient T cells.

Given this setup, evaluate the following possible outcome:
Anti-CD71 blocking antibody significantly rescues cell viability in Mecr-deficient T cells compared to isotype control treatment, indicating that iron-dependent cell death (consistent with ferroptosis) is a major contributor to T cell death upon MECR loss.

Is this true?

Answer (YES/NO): NO